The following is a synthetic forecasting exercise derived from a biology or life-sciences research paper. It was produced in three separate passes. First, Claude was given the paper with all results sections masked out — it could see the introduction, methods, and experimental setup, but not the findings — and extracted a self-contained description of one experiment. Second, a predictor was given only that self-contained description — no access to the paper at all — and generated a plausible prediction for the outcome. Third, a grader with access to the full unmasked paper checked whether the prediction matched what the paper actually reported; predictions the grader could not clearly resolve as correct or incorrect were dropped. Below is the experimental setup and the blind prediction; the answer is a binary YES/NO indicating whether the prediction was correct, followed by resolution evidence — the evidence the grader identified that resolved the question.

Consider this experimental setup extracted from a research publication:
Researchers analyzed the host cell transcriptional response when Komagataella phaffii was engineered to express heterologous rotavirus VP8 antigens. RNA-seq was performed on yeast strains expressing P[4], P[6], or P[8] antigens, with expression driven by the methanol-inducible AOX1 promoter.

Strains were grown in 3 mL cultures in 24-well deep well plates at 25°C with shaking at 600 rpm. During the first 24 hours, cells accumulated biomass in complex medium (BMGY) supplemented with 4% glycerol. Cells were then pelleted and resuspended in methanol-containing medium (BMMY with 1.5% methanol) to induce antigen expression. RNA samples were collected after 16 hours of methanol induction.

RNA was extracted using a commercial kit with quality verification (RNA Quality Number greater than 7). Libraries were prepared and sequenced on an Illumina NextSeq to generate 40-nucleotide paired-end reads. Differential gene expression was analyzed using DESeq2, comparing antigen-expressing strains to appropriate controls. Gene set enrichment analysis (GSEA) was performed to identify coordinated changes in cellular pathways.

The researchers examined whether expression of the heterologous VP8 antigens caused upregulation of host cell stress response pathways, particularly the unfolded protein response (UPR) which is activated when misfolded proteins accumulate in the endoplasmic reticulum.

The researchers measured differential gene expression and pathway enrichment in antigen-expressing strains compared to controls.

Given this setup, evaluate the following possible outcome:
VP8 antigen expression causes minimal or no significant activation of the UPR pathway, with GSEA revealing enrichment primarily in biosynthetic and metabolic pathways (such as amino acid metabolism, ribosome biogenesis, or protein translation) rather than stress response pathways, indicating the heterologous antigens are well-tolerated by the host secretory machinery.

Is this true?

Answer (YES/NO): NO